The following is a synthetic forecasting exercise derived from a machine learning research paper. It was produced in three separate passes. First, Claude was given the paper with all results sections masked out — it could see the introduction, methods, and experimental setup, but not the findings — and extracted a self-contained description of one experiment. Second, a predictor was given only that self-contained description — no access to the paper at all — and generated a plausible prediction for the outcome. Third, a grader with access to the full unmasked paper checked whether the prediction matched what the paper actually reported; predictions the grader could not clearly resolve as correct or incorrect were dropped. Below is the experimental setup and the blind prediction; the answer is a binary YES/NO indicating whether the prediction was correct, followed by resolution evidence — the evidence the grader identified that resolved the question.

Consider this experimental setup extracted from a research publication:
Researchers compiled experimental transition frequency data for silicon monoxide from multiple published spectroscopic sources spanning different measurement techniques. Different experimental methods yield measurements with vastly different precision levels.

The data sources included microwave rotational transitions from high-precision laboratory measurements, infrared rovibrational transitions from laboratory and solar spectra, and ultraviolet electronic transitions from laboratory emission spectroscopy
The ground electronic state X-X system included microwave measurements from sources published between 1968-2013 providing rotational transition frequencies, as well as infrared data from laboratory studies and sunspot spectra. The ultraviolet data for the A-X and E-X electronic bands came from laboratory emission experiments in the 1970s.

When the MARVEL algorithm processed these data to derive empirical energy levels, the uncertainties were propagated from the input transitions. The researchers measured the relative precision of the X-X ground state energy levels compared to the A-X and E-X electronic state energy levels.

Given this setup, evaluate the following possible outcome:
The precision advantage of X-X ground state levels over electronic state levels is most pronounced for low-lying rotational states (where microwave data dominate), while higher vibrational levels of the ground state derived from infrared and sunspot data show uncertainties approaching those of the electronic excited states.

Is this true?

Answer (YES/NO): NO